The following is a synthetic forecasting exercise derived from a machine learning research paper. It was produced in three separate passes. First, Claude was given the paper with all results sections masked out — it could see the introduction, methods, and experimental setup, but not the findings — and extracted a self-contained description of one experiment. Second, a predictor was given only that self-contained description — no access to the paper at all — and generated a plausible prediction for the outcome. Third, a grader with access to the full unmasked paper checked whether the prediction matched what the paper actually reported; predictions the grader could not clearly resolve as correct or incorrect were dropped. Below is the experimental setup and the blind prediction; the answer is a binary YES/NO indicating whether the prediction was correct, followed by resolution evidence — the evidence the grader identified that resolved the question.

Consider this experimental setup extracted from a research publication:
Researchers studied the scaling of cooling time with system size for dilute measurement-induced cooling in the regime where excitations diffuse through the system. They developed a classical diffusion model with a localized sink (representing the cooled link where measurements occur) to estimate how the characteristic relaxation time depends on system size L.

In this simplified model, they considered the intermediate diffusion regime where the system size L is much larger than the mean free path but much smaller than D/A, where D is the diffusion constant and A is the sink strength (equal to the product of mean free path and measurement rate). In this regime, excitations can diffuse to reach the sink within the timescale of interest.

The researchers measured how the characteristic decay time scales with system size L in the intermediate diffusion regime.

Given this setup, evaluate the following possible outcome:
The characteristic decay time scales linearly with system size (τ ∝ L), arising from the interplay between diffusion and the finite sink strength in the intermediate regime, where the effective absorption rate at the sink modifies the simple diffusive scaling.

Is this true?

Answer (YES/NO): YES